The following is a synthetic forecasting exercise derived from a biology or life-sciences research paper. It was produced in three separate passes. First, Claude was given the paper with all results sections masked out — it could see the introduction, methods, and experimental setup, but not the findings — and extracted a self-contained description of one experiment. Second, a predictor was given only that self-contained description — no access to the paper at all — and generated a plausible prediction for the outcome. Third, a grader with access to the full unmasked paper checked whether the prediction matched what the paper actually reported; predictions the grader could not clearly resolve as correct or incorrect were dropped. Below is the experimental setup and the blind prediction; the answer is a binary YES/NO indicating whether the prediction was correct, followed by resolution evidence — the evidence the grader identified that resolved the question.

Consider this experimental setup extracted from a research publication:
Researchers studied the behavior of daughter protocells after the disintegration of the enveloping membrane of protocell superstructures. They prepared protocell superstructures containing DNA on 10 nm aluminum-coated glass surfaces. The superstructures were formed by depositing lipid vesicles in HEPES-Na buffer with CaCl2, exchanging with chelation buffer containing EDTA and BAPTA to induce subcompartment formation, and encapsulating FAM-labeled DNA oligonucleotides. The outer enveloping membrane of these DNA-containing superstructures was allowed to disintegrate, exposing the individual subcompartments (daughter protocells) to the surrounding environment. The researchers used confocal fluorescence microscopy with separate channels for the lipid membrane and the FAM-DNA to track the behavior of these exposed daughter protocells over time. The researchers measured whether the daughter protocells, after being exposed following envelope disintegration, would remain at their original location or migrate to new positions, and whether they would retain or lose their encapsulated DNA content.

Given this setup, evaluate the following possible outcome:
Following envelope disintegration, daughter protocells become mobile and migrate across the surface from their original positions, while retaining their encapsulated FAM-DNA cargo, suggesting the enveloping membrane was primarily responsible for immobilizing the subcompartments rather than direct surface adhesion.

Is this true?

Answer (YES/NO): YES